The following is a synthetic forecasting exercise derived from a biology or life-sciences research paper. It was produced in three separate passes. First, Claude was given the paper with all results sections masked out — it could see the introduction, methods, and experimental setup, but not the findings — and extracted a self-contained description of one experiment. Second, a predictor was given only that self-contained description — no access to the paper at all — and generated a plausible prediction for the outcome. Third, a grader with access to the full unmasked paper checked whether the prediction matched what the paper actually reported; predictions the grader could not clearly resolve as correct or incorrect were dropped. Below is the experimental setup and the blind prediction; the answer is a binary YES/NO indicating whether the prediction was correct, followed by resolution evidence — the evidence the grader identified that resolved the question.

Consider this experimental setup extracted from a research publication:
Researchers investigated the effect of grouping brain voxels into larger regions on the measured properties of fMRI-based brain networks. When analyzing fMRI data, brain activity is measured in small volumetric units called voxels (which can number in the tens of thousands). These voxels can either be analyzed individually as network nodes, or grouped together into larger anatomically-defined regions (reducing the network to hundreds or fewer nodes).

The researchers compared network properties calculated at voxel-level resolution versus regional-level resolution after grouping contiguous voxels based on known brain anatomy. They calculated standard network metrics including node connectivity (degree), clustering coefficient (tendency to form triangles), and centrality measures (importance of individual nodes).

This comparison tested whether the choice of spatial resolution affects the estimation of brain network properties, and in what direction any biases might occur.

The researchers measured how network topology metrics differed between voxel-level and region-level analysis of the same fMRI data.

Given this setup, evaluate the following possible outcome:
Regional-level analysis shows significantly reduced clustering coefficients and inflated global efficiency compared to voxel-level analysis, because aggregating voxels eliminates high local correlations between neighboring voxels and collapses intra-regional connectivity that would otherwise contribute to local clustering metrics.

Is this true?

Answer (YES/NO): NO